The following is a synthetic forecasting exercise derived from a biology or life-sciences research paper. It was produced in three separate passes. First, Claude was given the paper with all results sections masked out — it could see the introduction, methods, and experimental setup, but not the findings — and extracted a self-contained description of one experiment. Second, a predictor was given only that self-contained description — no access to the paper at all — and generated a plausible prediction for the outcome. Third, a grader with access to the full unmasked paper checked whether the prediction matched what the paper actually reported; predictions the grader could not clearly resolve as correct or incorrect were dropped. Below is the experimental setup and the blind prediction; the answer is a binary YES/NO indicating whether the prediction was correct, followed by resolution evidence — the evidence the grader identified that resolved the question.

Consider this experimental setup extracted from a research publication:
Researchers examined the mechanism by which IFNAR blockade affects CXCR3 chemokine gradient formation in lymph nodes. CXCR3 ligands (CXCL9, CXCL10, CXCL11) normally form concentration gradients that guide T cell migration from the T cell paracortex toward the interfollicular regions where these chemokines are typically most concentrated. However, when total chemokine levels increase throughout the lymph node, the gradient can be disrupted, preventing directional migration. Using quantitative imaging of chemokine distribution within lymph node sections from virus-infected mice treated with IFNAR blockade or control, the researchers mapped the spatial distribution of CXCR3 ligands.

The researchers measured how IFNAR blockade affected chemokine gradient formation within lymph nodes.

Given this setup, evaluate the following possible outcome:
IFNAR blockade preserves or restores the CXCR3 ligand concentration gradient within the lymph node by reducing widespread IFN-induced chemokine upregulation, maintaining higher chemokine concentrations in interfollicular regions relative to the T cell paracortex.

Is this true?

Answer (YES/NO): NO